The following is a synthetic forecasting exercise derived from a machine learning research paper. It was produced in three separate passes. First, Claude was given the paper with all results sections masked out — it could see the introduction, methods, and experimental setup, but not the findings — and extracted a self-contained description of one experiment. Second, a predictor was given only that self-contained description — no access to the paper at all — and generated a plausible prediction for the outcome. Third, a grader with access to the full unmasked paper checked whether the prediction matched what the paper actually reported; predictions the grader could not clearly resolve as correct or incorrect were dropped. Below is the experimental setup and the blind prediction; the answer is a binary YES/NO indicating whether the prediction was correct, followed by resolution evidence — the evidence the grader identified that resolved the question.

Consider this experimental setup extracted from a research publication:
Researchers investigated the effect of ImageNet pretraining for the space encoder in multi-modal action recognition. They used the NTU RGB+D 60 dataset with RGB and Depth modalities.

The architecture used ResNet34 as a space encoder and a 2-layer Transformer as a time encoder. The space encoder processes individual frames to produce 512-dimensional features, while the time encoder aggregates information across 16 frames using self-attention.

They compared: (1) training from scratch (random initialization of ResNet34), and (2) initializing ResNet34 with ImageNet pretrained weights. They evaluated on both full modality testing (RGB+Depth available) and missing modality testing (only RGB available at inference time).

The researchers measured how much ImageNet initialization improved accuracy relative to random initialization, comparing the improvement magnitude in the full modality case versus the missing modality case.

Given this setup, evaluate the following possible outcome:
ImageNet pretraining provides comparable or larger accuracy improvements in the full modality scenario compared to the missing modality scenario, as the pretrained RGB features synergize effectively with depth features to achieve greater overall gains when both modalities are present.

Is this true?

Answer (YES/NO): NO